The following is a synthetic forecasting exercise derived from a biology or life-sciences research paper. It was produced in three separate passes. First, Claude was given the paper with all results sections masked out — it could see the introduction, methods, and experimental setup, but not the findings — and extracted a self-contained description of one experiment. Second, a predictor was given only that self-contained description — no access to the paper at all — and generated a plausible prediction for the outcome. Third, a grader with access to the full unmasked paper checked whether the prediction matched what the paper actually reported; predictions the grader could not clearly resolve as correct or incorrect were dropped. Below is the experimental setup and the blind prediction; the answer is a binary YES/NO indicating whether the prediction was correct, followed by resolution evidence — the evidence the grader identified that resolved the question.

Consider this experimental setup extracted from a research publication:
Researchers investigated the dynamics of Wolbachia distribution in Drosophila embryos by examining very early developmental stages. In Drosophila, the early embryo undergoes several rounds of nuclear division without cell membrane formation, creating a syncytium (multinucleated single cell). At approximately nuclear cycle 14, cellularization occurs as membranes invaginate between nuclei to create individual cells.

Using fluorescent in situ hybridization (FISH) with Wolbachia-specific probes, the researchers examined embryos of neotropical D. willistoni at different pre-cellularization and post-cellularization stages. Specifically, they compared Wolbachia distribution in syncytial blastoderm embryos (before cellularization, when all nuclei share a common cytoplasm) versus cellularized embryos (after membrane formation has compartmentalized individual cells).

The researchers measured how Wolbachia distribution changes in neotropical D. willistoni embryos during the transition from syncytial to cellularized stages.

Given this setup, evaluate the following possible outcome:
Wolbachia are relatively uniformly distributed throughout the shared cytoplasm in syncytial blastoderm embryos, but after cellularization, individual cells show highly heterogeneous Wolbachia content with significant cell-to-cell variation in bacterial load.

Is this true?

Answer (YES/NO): YES